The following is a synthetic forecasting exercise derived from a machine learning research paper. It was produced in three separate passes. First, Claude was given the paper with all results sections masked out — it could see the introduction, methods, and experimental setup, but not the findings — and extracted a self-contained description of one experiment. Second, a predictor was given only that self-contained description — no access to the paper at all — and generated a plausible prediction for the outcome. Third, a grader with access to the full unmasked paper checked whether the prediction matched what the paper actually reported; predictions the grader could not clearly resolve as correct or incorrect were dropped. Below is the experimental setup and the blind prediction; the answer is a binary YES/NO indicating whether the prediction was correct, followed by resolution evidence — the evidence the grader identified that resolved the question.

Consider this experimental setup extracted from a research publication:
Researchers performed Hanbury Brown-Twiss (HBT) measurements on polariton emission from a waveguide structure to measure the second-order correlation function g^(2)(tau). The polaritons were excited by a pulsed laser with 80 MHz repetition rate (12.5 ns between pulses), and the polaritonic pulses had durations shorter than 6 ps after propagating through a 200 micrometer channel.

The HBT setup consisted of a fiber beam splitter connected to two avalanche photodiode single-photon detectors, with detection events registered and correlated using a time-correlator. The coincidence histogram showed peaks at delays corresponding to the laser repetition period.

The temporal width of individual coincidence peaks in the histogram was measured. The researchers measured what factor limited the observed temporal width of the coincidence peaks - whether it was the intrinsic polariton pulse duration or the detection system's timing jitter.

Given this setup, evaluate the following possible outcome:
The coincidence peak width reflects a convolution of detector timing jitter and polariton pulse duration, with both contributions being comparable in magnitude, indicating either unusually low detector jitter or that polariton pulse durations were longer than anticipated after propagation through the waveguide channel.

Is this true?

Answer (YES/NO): NO